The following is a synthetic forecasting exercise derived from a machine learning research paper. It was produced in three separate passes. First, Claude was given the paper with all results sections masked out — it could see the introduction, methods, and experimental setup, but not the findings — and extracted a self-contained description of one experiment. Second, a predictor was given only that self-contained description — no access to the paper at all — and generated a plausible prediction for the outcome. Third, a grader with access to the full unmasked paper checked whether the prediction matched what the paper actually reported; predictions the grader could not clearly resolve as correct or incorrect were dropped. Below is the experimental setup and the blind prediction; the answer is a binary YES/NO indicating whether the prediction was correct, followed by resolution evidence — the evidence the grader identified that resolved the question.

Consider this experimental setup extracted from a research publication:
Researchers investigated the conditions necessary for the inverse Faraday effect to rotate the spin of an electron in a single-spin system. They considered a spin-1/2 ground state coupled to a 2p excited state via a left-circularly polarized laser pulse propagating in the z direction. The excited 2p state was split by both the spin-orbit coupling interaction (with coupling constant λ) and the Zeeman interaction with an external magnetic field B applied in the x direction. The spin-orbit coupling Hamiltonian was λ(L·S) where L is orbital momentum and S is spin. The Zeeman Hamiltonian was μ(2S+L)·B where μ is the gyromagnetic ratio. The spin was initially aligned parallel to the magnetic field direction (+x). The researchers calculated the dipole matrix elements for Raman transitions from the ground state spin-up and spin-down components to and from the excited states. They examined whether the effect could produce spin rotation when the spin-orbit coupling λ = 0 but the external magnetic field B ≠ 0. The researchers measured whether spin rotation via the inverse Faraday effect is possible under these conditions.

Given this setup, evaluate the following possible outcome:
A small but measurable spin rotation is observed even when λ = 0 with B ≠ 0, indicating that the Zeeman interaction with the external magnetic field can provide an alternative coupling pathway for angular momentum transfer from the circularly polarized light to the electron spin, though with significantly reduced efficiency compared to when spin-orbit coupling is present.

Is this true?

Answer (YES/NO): NO